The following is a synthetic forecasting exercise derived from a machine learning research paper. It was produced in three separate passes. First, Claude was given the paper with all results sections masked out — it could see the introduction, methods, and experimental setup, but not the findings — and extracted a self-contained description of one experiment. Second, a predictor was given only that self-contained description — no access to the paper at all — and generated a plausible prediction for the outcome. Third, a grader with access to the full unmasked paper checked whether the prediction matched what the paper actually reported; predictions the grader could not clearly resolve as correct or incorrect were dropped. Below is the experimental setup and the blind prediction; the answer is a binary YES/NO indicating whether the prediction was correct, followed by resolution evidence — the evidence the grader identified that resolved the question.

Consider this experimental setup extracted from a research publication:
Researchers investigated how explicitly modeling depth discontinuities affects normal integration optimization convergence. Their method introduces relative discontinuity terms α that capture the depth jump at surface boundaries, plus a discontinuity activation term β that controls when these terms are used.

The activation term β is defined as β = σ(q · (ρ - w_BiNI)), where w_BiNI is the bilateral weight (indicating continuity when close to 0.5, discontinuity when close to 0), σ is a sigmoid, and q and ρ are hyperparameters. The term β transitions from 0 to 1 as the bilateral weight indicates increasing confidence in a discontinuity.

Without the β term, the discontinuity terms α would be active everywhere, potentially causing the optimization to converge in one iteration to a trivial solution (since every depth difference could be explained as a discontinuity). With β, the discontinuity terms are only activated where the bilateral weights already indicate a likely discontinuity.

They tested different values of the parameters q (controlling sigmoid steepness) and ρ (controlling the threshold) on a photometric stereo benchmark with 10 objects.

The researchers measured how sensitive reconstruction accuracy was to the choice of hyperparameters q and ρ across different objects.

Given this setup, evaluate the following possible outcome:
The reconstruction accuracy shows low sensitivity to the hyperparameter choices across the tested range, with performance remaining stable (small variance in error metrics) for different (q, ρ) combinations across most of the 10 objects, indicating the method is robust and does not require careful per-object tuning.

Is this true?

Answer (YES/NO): NO